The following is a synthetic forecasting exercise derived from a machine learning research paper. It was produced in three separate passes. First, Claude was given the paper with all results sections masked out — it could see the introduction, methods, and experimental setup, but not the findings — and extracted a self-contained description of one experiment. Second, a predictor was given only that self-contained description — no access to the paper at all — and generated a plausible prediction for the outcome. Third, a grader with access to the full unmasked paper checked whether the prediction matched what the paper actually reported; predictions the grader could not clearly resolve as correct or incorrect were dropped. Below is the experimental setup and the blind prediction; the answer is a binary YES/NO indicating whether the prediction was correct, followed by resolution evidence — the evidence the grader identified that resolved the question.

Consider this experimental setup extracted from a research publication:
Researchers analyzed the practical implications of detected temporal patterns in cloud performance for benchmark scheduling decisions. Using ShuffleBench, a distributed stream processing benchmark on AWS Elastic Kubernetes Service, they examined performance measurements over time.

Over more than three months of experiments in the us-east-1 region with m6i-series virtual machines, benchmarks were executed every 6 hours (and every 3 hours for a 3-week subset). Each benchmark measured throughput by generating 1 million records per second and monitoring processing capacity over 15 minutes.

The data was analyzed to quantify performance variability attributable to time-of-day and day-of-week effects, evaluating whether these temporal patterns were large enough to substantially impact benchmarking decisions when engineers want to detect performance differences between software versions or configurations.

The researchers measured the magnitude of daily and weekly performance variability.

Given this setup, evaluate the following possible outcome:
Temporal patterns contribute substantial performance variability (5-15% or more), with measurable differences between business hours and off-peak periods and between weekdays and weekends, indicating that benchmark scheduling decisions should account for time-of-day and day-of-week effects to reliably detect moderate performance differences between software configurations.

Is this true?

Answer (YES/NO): NO